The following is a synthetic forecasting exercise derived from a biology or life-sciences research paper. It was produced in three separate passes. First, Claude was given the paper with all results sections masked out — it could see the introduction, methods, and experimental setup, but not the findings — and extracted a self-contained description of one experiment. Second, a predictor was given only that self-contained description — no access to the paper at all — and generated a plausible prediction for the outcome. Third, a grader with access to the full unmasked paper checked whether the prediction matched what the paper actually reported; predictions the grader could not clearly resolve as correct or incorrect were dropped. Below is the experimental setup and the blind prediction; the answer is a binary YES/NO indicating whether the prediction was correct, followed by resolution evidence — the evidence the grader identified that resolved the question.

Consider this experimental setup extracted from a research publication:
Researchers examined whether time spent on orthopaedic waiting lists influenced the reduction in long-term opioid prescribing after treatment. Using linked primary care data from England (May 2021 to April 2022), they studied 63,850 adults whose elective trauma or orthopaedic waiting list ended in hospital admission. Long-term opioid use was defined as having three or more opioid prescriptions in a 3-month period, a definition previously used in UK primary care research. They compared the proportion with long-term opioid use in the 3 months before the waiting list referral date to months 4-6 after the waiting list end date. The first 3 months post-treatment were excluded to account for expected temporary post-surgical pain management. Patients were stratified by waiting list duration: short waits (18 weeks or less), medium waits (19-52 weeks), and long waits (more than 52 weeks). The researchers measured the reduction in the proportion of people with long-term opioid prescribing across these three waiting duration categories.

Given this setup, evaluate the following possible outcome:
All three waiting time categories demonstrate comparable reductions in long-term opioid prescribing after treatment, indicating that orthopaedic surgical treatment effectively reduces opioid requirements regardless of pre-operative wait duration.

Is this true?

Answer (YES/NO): NO